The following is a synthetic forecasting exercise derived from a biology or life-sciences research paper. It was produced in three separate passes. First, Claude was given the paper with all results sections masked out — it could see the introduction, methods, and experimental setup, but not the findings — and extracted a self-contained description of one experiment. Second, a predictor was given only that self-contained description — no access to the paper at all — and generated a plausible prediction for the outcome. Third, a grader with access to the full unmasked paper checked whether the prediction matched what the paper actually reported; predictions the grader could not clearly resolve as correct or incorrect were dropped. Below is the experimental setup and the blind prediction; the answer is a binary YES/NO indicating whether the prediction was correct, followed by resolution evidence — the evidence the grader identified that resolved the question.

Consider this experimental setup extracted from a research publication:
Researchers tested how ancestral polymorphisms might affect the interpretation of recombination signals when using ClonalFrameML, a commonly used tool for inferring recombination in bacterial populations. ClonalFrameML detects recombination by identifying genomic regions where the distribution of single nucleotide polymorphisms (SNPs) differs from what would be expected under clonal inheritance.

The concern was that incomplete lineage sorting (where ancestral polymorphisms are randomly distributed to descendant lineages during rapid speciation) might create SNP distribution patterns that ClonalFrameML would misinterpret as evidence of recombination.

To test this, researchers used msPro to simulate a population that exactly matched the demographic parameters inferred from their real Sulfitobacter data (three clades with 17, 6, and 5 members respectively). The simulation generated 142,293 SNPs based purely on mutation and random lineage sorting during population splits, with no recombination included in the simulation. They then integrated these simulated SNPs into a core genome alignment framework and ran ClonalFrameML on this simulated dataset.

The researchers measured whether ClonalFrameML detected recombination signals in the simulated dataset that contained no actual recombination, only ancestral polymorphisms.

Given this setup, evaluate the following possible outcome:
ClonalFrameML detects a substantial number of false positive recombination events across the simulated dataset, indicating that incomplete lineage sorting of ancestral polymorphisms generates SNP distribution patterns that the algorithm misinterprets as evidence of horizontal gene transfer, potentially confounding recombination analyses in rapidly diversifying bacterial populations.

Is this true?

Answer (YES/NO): YES